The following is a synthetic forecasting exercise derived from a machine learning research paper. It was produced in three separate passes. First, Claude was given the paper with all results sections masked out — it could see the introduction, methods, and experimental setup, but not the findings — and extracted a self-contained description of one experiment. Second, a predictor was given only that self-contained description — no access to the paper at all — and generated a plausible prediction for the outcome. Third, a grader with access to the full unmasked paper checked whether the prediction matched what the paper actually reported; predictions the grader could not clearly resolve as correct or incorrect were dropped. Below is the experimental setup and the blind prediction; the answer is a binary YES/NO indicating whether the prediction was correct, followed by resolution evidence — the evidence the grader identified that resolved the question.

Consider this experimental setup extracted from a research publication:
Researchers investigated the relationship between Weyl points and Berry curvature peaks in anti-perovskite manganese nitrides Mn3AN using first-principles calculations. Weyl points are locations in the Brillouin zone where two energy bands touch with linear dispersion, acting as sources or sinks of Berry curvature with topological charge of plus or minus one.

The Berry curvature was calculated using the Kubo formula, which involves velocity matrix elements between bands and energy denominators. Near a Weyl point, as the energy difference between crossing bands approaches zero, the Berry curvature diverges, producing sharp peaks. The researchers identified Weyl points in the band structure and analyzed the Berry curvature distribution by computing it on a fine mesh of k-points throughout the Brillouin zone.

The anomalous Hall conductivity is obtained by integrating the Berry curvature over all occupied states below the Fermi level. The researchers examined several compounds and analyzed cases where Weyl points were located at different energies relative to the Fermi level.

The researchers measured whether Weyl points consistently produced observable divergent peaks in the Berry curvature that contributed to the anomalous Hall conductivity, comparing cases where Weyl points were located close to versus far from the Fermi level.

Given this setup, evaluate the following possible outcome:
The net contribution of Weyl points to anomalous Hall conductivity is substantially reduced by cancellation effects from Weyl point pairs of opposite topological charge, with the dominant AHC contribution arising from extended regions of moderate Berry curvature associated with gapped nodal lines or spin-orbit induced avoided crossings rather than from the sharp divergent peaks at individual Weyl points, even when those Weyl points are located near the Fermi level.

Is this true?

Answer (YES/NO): YES